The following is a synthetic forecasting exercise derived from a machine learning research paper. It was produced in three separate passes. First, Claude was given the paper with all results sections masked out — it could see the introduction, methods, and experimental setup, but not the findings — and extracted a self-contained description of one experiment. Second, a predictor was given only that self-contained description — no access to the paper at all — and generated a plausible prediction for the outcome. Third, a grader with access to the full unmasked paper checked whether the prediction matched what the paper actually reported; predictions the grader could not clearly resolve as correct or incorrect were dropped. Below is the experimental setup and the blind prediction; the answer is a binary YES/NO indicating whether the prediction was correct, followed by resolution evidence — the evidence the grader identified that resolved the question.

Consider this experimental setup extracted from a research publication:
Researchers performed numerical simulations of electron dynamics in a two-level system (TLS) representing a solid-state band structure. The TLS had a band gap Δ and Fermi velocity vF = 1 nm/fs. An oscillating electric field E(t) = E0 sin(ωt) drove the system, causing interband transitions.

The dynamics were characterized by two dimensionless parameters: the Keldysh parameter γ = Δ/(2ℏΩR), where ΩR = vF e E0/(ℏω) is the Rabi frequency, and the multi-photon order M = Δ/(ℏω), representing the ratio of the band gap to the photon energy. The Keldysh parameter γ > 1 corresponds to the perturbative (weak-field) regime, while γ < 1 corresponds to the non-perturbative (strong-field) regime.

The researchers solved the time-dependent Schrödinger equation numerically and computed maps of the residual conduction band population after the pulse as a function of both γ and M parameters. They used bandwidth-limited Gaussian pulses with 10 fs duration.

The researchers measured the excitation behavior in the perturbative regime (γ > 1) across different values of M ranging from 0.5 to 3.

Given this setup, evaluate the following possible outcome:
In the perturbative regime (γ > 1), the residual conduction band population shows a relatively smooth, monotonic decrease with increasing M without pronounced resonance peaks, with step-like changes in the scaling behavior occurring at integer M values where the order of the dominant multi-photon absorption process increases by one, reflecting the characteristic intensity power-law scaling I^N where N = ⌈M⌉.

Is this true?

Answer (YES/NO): NO